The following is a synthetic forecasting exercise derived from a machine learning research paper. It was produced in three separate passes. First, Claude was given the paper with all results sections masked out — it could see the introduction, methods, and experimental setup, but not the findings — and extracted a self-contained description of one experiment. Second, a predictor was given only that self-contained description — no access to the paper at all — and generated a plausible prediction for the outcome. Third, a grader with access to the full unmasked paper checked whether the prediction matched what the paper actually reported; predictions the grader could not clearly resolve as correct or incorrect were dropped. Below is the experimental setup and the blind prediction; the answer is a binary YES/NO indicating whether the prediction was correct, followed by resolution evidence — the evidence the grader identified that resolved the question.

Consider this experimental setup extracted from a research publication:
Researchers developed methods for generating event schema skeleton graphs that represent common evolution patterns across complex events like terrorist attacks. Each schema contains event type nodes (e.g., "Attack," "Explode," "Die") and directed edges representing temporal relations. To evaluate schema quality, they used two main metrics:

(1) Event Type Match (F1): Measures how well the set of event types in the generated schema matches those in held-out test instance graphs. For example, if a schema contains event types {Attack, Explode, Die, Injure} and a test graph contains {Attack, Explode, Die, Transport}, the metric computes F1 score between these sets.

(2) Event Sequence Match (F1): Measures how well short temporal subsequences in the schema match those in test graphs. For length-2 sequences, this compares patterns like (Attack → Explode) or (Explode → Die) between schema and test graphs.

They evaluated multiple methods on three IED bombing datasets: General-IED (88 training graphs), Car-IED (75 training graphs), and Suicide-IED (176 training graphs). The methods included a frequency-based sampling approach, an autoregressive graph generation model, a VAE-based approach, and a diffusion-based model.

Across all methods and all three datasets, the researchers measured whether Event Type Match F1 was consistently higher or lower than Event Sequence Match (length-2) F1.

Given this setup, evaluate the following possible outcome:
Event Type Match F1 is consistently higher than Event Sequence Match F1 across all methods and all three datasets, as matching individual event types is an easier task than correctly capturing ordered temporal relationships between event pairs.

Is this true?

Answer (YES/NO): YES